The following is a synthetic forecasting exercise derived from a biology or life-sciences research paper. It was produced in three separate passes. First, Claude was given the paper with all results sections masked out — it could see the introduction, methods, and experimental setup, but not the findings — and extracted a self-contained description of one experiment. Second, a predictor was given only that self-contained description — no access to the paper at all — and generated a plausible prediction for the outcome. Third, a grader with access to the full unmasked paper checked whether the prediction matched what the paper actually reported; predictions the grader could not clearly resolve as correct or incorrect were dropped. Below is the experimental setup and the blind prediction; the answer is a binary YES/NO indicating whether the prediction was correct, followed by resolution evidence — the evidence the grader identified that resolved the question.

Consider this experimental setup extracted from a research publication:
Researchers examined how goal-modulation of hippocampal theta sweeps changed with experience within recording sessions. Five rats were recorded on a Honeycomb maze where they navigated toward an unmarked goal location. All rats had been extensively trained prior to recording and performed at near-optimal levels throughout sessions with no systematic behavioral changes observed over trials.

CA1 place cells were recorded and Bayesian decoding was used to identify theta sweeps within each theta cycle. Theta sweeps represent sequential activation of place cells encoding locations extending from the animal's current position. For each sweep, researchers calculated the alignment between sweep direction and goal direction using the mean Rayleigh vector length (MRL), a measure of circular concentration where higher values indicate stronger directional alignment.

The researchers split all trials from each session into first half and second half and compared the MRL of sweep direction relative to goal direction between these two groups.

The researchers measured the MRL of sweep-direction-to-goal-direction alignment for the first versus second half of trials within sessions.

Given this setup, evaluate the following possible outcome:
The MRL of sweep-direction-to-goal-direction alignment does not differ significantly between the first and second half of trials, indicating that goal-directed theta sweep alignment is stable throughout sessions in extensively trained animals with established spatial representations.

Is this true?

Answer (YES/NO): NO